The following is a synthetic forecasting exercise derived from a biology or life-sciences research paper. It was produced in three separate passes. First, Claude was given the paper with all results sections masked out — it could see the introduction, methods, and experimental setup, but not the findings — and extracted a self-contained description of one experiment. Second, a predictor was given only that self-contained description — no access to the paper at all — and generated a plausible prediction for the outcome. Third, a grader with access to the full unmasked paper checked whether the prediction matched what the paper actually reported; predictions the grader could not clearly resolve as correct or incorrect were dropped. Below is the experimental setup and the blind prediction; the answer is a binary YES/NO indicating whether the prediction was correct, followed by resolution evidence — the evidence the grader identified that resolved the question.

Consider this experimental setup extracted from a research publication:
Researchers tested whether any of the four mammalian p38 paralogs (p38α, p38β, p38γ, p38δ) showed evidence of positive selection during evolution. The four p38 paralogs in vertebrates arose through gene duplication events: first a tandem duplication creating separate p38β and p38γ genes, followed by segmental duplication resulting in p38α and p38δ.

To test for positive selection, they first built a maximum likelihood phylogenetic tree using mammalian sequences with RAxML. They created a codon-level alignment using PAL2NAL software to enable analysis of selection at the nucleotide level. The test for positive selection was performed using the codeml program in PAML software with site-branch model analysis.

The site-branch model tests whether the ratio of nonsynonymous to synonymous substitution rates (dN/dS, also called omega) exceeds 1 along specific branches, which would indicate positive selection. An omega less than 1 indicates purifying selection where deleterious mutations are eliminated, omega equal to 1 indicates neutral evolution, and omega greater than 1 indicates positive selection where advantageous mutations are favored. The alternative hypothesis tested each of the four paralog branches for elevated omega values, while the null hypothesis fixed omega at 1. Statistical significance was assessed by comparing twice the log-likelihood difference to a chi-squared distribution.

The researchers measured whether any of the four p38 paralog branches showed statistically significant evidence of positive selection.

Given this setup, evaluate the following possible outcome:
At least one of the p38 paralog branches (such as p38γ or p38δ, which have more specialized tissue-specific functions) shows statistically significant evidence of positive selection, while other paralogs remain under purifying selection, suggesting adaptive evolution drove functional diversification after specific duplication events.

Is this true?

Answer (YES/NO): YES